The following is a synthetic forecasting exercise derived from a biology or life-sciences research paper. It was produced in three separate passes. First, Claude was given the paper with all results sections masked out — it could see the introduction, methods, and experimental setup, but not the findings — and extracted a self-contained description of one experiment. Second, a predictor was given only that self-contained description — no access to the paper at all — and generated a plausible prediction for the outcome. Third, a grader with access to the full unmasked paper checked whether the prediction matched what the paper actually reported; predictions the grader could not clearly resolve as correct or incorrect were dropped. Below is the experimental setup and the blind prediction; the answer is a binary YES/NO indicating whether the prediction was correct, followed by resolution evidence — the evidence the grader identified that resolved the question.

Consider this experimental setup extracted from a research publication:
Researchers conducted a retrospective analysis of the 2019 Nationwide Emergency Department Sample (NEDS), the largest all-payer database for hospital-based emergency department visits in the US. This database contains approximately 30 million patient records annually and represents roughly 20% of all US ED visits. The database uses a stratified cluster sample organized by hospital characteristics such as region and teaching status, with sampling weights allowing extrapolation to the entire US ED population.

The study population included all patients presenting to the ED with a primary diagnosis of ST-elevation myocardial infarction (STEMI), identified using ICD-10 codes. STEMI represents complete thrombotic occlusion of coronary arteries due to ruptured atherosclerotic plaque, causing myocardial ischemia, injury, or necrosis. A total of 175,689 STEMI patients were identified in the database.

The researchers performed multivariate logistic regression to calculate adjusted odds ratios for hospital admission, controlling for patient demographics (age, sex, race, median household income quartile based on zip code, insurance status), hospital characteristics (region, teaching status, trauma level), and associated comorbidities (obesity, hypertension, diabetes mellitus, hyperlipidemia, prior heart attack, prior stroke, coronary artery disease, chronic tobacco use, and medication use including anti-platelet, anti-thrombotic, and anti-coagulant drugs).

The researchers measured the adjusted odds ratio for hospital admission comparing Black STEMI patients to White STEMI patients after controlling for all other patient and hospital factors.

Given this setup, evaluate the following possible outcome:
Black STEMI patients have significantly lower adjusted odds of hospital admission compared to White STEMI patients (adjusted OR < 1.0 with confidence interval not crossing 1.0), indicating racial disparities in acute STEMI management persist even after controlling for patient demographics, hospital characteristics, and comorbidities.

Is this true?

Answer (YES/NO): YES